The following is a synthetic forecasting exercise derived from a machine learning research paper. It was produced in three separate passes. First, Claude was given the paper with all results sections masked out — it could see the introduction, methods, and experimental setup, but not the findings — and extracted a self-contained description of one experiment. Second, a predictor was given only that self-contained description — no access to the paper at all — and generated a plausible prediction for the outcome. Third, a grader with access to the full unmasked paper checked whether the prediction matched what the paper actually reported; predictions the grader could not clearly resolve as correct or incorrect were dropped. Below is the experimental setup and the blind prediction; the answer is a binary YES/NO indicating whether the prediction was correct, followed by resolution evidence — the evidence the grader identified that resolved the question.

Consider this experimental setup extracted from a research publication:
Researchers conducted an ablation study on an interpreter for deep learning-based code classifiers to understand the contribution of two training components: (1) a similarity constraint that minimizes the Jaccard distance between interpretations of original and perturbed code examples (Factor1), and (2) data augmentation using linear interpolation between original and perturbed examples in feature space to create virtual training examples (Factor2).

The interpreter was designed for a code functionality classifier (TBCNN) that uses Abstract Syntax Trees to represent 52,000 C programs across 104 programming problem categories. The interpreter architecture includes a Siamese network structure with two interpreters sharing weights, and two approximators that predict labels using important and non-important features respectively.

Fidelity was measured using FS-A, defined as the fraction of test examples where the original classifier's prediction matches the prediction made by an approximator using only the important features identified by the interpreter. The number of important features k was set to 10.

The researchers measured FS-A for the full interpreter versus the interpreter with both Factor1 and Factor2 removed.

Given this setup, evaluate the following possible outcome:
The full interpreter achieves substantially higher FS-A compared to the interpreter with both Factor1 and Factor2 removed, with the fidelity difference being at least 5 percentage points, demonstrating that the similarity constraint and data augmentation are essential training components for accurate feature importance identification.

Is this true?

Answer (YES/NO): NO